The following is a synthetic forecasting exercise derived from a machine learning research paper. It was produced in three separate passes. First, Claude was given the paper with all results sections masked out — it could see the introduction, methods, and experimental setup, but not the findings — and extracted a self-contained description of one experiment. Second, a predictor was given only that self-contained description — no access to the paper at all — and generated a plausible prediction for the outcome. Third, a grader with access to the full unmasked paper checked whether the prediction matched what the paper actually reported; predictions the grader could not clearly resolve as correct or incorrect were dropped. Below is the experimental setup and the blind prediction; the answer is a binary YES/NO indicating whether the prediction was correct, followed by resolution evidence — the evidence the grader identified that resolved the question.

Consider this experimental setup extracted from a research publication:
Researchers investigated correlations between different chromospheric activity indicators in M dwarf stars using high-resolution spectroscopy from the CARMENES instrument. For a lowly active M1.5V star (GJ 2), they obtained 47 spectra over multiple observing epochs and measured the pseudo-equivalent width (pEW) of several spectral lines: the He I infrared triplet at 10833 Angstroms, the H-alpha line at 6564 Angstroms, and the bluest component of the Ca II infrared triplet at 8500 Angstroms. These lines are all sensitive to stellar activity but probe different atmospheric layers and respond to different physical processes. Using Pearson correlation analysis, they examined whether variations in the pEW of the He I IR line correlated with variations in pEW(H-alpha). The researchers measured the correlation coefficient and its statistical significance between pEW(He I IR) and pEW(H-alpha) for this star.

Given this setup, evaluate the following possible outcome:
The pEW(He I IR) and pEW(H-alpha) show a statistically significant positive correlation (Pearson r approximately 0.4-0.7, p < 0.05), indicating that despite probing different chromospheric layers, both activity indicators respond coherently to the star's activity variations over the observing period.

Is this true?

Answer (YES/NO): NO